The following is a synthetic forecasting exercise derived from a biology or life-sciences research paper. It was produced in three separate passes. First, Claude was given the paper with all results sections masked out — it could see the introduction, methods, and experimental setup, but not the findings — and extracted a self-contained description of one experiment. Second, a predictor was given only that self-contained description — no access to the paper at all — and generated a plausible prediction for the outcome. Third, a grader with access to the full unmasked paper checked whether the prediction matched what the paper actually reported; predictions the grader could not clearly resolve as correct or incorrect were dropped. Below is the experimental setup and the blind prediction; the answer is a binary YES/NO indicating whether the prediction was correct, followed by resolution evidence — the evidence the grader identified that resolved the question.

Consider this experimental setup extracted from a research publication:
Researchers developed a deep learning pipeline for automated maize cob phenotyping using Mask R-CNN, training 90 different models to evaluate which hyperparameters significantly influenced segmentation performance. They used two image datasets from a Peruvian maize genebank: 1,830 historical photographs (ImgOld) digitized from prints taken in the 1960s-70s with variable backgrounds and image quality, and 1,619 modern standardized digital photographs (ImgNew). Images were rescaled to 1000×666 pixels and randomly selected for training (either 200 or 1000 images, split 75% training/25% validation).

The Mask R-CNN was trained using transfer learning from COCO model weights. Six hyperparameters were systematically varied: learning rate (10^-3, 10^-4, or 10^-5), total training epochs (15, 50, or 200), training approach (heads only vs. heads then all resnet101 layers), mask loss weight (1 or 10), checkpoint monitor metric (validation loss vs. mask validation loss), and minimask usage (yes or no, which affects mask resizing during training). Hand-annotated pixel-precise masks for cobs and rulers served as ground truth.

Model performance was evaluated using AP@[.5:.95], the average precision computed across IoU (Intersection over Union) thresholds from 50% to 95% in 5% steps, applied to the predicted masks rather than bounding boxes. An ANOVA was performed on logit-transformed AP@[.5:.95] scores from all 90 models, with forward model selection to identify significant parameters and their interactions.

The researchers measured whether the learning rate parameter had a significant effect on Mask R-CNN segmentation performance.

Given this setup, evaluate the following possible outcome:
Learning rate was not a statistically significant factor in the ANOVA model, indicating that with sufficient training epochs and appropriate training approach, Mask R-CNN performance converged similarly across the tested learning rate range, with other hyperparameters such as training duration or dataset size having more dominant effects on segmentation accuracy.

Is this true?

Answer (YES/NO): YES